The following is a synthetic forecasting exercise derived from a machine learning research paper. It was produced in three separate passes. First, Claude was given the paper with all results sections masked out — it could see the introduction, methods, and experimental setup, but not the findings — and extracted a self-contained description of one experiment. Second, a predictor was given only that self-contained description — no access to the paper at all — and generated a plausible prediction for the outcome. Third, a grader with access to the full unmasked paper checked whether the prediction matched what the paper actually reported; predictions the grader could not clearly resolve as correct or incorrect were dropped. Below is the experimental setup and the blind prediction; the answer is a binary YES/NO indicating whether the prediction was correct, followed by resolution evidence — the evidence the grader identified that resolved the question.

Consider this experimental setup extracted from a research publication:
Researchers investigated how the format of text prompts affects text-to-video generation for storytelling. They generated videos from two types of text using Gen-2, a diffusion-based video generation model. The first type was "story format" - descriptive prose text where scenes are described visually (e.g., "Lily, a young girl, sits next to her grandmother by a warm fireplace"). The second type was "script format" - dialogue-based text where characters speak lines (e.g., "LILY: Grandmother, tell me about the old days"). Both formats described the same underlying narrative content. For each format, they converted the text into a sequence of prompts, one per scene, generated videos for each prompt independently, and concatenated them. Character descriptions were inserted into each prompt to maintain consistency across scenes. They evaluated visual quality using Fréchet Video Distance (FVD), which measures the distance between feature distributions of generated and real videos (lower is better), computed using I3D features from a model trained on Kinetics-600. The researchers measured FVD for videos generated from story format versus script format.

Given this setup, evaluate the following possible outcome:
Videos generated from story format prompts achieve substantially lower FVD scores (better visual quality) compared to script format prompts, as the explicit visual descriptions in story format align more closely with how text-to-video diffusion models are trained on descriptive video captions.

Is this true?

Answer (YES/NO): YES